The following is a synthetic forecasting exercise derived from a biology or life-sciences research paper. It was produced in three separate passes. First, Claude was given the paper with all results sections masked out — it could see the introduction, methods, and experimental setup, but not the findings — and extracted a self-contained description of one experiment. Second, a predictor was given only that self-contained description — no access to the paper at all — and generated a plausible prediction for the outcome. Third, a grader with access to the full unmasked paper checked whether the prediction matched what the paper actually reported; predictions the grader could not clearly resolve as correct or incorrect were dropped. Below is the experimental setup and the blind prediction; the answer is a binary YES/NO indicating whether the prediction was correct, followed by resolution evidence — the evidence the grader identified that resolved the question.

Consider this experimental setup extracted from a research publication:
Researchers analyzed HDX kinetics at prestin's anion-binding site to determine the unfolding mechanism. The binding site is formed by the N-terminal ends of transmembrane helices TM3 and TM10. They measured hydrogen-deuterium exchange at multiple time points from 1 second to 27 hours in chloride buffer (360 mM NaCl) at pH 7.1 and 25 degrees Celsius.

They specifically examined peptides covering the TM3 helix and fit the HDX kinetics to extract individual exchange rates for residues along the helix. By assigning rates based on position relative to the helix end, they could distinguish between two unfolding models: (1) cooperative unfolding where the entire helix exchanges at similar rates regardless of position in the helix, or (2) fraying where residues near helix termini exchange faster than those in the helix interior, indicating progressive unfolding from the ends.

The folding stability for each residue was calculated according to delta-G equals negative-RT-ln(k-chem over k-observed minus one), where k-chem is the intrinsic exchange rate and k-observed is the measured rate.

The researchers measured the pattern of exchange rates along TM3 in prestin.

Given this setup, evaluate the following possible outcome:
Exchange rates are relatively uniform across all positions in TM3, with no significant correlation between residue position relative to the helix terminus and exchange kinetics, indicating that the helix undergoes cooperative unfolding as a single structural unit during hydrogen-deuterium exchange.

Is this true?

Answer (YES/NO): NO